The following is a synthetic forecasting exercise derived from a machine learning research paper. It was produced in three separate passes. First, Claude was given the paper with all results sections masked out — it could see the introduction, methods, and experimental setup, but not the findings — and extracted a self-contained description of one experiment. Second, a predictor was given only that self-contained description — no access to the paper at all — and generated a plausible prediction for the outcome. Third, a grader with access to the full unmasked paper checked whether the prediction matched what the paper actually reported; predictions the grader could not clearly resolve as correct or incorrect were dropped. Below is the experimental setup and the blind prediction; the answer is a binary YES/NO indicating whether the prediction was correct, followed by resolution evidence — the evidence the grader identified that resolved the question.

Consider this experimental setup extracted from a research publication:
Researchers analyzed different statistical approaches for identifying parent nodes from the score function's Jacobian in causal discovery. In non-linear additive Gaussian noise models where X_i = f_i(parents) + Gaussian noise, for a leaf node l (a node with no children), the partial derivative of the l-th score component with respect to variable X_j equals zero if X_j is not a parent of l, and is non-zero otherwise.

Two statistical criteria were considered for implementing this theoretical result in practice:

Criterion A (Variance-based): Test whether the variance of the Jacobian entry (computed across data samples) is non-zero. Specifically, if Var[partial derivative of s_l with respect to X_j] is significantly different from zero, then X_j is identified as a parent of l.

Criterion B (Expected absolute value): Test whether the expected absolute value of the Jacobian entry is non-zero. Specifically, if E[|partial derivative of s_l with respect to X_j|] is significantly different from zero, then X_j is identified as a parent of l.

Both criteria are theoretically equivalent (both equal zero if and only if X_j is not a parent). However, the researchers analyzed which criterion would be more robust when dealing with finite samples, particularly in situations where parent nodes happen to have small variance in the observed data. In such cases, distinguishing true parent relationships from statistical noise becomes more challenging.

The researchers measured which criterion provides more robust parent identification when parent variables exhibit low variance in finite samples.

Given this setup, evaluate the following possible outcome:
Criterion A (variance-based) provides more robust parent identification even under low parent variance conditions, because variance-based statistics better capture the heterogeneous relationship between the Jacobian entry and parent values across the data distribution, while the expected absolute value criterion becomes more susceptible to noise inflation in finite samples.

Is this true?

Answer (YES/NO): NO